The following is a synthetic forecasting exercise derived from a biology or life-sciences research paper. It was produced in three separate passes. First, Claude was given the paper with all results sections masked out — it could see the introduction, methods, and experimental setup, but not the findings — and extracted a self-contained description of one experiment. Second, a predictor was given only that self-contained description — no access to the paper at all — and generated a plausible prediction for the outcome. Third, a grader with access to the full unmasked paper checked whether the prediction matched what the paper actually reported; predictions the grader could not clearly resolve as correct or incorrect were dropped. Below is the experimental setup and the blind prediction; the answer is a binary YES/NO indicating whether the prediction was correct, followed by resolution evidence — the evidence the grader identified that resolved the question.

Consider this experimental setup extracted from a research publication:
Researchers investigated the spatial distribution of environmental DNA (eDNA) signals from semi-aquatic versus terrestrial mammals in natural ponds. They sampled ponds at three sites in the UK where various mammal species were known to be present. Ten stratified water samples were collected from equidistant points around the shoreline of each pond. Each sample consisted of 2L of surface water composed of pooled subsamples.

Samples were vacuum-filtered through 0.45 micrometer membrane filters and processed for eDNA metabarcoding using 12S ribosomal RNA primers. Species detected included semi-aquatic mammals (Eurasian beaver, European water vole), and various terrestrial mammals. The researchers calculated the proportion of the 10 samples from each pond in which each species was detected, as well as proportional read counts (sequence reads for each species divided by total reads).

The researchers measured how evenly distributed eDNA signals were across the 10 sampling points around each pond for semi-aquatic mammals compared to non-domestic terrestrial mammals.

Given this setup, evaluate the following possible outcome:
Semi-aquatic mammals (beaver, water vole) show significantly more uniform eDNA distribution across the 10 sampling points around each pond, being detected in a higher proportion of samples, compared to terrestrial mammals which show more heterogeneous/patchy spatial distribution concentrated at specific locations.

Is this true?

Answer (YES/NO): YES